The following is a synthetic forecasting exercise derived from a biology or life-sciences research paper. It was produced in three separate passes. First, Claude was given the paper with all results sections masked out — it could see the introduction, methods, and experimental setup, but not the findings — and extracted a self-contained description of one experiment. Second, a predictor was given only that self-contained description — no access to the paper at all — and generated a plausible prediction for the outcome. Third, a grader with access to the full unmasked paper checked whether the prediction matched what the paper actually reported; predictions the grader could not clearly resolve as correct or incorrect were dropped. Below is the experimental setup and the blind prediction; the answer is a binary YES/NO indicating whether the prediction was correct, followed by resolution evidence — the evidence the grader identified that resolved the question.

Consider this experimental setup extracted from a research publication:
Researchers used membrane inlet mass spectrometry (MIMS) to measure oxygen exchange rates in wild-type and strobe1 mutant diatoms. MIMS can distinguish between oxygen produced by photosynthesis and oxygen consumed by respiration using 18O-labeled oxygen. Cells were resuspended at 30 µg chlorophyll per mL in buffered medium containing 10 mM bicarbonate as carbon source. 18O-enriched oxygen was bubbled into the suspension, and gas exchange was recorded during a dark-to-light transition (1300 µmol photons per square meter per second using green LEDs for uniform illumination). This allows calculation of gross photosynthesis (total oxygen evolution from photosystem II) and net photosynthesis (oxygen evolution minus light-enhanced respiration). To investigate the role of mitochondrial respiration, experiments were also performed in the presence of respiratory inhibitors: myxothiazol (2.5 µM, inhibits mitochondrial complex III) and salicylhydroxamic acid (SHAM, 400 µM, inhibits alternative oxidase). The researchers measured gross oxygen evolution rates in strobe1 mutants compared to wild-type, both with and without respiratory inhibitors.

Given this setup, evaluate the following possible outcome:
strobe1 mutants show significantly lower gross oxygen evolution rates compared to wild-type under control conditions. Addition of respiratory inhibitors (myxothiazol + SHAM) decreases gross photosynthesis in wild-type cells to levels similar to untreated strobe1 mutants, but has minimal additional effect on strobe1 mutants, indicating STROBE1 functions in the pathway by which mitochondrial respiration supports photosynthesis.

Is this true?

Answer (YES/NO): NO